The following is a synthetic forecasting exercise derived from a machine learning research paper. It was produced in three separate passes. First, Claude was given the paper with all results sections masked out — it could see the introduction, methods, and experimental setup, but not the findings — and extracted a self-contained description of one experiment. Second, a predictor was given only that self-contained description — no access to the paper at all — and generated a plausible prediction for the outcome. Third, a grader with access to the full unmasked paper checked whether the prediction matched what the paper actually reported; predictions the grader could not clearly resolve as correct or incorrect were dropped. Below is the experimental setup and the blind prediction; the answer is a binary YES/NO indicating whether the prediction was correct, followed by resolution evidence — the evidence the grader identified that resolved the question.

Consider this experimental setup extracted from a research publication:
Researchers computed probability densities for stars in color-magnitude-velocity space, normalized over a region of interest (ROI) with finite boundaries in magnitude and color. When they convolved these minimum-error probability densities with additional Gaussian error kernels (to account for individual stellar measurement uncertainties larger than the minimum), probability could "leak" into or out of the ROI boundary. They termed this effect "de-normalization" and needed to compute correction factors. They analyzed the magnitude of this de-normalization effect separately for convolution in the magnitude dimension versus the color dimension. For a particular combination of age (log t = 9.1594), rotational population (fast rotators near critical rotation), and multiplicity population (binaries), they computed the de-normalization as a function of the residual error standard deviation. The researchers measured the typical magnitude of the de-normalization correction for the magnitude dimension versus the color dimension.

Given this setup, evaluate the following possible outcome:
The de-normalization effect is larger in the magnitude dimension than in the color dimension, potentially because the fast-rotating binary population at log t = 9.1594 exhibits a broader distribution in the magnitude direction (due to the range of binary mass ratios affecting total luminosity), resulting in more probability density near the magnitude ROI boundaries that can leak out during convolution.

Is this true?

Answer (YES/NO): NO